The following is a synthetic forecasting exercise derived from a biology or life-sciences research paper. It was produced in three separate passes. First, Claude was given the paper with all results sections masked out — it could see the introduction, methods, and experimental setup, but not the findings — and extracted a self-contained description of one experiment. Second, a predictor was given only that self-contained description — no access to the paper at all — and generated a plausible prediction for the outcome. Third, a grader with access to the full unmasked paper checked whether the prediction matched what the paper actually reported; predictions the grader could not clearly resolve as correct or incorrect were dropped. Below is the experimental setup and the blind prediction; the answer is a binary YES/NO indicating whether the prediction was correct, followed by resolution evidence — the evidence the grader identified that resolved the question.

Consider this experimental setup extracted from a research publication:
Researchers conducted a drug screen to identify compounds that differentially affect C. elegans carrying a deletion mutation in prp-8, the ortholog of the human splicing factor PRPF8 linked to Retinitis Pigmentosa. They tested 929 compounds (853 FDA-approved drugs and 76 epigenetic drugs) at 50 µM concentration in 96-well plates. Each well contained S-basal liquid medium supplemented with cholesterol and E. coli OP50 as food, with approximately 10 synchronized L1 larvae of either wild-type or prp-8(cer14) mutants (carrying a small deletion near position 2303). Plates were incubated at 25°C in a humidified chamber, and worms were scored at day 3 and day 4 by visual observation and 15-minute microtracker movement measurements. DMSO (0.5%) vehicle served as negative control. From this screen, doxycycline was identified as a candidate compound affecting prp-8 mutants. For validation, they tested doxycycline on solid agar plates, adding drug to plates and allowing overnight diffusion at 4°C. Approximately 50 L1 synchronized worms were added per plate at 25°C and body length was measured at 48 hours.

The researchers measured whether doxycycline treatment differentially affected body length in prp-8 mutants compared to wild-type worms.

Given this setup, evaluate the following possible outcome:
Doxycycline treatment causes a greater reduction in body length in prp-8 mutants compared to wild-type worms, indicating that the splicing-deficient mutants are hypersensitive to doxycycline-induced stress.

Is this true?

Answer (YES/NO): NO